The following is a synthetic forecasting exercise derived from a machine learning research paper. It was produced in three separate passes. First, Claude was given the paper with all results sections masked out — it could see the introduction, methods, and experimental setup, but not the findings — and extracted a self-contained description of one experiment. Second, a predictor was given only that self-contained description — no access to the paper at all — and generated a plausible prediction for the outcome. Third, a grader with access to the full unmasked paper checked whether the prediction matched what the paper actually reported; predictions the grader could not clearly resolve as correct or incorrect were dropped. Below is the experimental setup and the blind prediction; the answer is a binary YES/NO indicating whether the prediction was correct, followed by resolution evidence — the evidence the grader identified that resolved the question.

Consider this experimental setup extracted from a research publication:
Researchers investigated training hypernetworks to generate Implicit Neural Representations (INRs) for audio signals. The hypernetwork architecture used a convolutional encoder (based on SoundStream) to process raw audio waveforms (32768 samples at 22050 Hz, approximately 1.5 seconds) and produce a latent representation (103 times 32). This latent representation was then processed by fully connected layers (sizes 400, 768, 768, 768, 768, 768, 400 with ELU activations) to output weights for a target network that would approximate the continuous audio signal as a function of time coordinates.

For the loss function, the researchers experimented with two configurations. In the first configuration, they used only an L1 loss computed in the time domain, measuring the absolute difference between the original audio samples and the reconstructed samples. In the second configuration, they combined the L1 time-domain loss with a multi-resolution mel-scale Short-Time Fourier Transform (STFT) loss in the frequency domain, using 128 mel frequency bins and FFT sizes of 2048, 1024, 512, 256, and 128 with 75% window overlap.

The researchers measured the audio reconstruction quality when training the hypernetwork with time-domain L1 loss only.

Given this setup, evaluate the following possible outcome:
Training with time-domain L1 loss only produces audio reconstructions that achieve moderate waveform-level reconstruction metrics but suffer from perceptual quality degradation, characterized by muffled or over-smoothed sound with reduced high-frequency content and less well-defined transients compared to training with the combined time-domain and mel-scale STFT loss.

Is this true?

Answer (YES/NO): NO